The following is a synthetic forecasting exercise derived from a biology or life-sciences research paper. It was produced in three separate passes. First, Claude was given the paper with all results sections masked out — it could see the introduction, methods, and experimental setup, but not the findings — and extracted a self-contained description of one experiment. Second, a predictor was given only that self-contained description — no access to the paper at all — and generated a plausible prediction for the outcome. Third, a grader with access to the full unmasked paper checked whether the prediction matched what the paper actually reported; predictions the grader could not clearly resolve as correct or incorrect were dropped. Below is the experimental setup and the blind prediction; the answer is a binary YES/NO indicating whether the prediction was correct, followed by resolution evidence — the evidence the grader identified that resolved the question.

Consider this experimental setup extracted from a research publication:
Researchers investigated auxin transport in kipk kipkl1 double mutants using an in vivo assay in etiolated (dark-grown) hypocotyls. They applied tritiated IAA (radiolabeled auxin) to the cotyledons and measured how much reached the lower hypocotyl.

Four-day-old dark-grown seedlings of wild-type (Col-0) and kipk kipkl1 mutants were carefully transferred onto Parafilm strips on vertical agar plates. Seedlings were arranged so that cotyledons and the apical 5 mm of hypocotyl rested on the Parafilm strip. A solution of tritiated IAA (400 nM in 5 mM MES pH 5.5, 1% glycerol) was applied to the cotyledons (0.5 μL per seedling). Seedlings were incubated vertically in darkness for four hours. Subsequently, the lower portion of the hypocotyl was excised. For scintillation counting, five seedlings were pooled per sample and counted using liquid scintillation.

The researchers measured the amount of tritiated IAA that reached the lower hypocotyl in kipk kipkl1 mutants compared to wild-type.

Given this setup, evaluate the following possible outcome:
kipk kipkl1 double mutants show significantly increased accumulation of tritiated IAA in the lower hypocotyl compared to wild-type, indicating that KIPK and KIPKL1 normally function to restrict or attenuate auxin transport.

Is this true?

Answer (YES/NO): NO